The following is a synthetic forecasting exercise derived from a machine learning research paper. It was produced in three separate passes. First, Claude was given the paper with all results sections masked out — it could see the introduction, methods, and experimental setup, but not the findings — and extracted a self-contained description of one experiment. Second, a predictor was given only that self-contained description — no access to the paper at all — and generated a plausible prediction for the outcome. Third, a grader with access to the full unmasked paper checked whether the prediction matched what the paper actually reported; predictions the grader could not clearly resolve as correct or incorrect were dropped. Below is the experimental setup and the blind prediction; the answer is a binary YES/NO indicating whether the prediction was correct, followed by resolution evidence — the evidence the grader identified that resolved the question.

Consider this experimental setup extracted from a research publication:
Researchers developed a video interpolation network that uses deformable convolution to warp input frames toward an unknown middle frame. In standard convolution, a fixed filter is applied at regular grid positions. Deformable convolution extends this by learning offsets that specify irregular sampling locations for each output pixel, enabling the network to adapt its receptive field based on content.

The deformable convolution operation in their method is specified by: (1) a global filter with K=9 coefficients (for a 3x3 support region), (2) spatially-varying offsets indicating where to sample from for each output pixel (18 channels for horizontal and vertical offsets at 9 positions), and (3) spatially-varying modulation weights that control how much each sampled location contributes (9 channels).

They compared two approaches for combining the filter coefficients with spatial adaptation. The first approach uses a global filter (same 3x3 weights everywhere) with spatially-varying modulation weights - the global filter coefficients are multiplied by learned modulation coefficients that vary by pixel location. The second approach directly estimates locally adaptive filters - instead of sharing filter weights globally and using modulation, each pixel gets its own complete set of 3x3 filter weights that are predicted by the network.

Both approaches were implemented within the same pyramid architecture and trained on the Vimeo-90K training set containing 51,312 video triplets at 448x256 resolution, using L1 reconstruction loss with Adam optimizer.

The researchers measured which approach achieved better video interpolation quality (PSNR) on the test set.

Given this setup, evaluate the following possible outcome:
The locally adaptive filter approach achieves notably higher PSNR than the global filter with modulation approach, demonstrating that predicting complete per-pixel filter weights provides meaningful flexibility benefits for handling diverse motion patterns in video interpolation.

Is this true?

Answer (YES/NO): NO